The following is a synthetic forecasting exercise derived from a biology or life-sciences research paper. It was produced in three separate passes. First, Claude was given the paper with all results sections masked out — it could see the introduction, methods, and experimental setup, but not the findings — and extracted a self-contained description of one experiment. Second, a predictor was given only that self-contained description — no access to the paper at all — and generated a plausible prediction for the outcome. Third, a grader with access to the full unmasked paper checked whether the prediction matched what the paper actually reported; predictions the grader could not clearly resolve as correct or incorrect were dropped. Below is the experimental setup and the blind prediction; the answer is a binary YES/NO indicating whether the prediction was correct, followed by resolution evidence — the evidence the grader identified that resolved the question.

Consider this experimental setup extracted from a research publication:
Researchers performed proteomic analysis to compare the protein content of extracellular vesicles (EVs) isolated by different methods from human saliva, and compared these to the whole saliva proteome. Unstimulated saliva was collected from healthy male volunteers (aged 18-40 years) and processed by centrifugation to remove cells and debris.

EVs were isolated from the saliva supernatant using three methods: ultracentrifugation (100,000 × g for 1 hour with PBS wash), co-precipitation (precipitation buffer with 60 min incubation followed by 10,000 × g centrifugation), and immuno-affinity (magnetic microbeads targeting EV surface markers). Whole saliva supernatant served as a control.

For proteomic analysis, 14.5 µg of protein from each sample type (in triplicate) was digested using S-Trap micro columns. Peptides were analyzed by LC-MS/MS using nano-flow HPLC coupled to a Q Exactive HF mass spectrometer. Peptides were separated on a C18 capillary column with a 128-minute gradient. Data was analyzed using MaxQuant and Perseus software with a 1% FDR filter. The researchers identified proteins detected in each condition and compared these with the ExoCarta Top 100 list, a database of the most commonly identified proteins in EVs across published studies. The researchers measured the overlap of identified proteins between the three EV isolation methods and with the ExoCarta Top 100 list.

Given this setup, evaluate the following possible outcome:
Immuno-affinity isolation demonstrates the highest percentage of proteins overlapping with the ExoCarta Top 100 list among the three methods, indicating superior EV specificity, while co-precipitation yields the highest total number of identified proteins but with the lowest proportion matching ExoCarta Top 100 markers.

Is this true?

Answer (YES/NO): NO